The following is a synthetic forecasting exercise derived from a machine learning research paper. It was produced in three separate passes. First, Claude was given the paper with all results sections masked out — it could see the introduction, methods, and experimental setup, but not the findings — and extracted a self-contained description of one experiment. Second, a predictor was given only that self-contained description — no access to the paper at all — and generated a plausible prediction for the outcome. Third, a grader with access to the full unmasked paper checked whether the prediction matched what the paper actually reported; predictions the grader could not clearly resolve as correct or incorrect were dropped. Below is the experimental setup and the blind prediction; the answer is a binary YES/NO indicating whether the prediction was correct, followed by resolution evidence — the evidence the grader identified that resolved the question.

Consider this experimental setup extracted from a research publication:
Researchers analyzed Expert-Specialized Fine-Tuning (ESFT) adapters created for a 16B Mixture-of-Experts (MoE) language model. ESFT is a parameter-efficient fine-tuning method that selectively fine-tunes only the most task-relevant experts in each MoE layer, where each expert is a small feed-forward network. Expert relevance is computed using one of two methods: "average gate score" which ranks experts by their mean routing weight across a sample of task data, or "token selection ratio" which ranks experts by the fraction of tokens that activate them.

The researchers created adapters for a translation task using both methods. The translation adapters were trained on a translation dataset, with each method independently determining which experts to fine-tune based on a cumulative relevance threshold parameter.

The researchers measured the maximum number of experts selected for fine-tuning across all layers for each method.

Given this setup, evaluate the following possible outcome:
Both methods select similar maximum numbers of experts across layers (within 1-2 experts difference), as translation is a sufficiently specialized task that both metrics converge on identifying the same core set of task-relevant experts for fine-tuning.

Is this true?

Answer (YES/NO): NO